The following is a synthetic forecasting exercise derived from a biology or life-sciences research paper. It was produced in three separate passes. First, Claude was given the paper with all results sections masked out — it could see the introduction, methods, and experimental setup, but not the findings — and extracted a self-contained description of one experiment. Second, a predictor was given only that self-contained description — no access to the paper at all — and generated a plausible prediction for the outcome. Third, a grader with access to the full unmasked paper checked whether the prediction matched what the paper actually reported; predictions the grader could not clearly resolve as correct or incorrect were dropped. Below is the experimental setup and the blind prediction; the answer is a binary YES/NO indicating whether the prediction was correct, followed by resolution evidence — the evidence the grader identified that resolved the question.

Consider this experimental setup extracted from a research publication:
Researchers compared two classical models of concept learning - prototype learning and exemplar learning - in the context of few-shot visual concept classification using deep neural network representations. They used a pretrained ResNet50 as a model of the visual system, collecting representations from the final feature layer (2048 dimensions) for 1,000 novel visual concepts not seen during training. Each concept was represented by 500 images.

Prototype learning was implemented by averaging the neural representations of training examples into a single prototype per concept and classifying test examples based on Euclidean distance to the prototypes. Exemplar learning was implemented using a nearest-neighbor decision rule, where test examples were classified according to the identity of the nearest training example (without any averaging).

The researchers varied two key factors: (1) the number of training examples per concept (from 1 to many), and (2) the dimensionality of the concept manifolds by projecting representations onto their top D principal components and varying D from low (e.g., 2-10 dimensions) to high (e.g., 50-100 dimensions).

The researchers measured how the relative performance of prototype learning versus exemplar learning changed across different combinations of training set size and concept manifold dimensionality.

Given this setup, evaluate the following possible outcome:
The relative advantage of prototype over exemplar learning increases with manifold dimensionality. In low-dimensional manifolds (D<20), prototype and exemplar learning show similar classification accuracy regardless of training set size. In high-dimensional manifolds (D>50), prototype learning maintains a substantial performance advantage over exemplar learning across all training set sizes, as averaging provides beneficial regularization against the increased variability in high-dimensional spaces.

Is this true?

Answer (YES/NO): NO